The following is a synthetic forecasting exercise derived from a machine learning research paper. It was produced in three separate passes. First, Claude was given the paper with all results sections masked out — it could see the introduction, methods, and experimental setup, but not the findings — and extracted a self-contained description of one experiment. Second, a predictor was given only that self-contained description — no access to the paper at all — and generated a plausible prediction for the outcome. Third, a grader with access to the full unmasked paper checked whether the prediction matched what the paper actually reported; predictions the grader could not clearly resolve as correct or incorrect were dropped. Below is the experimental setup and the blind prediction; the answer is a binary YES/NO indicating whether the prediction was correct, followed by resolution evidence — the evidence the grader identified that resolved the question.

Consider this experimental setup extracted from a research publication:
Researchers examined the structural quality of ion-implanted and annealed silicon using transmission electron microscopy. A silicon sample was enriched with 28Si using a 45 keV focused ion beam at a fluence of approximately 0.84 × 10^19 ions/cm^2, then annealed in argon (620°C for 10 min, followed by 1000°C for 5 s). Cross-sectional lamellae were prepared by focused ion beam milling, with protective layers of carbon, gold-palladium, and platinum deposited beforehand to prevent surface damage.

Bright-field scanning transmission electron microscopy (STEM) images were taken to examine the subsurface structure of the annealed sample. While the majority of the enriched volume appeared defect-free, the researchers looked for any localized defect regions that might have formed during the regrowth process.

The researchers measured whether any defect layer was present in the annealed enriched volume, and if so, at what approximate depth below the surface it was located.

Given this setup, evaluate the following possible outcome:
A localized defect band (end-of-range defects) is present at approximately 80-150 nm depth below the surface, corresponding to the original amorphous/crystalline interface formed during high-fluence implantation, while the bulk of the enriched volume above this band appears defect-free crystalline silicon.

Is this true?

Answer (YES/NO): NO